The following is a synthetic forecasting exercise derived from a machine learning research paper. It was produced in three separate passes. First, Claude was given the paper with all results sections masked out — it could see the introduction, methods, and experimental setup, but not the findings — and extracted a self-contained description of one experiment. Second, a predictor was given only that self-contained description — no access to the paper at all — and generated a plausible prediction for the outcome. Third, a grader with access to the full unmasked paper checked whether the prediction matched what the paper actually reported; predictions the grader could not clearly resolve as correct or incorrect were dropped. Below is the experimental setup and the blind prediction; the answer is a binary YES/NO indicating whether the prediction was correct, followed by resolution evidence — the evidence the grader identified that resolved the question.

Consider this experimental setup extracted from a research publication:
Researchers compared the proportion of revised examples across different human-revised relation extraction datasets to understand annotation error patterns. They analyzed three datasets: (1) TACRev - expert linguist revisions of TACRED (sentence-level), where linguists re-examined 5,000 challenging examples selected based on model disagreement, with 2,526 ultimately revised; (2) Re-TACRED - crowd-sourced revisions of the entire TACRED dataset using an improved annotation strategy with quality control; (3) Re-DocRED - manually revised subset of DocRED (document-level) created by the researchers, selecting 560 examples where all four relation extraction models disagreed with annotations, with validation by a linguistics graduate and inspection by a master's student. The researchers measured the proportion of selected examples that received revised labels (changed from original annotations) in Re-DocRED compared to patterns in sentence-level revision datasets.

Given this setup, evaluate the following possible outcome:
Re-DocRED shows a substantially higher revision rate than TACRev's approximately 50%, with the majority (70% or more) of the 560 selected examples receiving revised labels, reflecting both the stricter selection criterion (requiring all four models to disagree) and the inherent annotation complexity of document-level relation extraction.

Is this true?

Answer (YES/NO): NO